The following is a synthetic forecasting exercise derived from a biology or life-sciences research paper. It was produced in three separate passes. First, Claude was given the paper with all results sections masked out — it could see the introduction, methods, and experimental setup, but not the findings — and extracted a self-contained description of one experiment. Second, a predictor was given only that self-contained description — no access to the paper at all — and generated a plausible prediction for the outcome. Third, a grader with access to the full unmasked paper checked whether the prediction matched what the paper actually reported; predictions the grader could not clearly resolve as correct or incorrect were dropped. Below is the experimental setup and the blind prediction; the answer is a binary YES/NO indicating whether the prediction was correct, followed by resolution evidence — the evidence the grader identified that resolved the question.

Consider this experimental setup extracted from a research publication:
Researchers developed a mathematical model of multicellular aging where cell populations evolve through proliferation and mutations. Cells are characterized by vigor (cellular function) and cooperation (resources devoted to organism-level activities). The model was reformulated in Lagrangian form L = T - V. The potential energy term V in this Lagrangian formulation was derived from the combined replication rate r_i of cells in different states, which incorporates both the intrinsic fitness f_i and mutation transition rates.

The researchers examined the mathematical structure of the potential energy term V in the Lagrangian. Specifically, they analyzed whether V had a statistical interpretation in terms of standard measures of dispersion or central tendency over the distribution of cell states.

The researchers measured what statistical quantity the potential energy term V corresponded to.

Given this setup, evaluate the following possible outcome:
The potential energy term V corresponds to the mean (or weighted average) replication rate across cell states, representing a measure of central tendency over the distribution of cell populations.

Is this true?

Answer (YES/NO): NO